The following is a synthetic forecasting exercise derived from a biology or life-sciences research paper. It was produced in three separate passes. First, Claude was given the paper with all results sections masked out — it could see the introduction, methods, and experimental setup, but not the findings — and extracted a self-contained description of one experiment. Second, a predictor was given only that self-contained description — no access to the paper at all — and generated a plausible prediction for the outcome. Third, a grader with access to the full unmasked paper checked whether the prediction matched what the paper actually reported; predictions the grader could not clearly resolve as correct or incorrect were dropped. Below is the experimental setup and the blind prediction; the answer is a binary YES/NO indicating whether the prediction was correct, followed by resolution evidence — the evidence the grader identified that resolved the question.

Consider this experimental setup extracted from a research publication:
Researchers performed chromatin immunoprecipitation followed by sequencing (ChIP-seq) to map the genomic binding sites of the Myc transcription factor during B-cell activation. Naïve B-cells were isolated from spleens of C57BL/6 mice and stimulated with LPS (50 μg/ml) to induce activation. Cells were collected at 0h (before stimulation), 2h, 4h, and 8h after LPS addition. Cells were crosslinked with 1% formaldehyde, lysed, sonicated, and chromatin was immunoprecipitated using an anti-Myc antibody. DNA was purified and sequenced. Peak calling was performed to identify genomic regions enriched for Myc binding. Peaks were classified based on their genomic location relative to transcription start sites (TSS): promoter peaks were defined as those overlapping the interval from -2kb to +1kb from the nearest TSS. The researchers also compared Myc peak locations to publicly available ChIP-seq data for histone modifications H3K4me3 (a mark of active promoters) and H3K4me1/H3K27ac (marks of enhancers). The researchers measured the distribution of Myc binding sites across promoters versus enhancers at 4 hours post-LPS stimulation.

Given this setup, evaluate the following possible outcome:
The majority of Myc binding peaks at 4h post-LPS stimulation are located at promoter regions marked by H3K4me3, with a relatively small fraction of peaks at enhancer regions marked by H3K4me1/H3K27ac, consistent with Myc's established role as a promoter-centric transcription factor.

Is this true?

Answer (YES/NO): NO